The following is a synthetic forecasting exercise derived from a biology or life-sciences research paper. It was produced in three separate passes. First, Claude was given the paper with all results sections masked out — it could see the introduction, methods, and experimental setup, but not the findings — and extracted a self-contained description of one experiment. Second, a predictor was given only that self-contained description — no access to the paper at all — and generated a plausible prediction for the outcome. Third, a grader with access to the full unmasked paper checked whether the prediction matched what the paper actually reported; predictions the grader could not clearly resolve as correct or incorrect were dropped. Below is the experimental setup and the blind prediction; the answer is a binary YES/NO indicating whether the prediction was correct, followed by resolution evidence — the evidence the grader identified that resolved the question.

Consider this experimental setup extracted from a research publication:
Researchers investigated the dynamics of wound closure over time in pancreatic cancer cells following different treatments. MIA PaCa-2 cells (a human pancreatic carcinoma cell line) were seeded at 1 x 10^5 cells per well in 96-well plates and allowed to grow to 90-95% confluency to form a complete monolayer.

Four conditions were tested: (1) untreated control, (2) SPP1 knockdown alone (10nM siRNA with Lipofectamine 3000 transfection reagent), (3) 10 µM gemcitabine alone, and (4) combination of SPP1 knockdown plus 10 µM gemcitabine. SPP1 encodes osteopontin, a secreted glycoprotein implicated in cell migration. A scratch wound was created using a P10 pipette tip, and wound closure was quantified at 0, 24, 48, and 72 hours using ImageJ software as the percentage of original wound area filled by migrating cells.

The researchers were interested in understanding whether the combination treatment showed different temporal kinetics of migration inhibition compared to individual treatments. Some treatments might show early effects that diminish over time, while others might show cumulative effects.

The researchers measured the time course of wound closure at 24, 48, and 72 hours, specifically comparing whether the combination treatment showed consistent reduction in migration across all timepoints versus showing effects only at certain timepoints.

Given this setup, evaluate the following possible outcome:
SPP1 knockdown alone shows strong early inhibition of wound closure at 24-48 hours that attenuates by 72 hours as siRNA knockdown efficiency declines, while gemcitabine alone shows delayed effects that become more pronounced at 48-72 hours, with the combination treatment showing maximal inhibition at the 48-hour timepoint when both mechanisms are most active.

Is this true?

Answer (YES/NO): NO